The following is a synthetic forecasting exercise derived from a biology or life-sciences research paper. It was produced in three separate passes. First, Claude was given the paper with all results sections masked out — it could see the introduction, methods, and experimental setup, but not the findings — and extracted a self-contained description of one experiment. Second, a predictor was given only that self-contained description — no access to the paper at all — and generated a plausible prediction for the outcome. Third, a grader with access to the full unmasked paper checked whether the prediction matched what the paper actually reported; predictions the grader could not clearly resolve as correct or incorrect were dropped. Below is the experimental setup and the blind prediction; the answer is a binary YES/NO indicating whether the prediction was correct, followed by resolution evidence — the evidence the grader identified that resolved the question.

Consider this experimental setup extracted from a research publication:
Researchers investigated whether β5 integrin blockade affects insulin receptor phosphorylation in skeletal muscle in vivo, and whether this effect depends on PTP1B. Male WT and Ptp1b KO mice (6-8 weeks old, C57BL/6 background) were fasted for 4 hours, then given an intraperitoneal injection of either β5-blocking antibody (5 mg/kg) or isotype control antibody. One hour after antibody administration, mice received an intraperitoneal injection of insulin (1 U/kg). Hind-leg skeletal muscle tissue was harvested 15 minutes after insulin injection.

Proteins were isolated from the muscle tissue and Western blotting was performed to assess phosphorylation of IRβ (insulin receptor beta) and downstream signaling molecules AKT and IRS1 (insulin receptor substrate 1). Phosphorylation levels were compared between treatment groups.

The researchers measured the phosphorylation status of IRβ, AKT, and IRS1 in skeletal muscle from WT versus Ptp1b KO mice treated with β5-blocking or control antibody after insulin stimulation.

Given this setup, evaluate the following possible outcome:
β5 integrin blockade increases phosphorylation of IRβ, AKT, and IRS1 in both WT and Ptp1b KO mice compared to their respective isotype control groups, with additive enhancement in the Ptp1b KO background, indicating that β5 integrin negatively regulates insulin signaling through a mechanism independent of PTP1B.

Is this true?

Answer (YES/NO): NO